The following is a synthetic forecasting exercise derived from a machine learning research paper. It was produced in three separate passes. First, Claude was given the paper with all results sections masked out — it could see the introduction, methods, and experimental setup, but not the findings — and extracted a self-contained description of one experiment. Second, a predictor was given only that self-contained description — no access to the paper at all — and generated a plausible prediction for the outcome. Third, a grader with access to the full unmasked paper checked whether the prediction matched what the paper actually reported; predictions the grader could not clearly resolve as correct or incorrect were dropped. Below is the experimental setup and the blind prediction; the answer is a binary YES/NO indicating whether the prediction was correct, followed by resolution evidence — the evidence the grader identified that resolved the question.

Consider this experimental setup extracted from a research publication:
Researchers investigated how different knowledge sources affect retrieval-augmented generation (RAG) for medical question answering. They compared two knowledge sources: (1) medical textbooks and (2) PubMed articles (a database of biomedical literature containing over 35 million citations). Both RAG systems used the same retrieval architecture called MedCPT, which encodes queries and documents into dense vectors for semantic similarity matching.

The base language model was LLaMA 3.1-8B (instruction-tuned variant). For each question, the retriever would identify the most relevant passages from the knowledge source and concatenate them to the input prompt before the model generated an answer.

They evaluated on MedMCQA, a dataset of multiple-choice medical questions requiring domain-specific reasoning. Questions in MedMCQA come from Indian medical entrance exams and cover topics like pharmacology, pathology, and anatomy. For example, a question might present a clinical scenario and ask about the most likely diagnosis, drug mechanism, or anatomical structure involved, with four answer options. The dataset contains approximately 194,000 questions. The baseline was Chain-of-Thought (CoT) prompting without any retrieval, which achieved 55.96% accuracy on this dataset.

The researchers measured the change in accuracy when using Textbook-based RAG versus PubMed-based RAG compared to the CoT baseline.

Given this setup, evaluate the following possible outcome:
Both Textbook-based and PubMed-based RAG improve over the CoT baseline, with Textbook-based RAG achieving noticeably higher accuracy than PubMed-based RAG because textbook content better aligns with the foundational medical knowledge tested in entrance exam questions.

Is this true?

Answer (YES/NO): NO